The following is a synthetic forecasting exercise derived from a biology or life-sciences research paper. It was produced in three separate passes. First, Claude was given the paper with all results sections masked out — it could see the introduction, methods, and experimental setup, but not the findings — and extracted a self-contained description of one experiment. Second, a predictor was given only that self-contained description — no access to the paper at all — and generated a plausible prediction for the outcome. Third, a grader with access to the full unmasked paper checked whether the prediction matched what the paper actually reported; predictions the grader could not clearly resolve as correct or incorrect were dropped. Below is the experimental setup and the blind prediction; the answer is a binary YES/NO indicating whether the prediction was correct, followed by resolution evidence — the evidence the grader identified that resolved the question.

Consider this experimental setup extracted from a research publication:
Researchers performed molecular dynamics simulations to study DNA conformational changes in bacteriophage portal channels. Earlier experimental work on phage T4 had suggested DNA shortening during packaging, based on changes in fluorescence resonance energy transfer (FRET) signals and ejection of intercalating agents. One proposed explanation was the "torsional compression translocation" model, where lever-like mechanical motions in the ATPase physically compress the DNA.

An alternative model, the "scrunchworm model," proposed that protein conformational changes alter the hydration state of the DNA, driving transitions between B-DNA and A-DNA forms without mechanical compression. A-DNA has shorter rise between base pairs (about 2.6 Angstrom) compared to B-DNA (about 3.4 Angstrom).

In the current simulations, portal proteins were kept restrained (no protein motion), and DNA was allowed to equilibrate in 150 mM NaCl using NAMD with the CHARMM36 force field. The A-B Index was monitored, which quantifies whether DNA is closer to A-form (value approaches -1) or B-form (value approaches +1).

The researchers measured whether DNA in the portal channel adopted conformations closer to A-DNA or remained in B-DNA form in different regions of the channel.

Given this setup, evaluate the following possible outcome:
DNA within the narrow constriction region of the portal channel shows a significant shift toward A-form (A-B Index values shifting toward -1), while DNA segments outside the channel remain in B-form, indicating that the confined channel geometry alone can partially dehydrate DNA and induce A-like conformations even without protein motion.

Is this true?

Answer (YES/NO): NO